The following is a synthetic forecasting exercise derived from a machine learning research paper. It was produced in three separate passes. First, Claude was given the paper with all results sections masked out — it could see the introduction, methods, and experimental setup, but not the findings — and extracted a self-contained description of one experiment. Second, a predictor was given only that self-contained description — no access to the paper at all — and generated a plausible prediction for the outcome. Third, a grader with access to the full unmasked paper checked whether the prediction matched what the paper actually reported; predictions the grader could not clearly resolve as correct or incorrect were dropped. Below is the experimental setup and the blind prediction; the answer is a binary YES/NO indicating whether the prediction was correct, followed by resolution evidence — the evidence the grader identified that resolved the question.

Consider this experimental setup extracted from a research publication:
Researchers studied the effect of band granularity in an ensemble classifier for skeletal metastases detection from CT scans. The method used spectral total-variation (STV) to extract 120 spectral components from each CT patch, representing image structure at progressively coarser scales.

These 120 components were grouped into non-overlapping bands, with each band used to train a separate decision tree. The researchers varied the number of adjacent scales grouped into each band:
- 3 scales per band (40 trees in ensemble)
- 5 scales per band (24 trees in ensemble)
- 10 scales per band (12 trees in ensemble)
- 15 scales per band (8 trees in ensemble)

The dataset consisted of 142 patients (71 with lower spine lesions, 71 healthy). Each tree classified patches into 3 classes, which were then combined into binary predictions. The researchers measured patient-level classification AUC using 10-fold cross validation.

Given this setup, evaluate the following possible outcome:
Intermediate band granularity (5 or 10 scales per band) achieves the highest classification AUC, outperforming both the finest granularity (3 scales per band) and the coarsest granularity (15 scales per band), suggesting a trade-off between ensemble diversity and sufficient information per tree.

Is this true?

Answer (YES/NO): NO